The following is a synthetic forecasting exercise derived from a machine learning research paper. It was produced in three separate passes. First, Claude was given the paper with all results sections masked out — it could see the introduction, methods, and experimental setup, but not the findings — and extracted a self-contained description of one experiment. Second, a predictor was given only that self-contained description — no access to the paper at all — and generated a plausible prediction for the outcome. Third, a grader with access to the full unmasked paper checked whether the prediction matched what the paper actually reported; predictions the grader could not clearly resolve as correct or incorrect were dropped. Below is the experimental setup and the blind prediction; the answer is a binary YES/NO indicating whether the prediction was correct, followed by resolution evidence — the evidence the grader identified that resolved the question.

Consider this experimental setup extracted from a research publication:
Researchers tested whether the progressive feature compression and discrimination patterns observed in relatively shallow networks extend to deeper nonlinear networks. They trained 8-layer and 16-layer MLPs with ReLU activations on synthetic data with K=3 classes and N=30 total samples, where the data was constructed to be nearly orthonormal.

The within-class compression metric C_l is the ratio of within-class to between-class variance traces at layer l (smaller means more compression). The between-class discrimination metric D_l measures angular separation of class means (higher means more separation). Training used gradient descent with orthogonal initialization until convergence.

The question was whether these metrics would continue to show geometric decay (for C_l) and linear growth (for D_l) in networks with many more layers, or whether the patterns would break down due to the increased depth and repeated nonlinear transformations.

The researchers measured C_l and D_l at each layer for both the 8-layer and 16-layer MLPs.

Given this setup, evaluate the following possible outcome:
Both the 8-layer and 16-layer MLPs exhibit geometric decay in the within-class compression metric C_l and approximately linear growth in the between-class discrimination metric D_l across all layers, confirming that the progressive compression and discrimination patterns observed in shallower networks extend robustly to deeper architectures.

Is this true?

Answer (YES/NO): YES